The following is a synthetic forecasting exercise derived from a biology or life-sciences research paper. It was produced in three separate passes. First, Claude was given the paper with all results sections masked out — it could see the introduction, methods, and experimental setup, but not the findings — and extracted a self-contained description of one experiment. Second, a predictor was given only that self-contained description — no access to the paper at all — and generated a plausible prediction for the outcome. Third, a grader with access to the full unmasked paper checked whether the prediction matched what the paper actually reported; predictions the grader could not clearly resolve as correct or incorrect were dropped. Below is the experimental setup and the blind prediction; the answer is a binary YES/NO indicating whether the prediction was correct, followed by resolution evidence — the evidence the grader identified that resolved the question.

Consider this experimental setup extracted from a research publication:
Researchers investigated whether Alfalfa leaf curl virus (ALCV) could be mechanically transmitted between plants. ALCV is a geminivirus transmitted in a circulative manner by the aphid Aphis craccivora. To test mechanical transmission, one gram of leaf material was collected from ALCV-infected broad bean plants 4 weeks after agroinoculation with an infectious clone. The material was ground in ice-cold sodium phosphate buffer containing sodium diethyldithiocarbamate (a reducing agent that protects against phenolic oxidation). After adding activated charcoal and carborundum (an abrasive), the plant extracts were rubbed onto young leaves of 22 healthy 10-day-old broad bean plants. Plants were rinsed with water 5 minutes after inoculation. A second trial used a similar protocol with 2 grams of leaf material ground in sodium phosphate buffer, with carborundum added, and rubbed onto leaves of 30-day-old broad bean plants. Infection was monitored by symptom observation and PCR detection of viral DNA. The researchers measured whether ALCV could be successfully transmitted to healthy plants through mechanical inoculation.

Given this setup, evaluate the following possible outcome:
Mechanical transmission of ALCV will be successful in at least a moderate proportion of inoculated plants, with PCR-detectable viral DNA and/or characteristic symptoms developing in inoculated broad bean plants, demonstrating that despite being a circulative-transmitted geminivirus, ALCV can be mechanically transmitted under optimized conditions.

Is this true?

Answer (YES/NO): NO